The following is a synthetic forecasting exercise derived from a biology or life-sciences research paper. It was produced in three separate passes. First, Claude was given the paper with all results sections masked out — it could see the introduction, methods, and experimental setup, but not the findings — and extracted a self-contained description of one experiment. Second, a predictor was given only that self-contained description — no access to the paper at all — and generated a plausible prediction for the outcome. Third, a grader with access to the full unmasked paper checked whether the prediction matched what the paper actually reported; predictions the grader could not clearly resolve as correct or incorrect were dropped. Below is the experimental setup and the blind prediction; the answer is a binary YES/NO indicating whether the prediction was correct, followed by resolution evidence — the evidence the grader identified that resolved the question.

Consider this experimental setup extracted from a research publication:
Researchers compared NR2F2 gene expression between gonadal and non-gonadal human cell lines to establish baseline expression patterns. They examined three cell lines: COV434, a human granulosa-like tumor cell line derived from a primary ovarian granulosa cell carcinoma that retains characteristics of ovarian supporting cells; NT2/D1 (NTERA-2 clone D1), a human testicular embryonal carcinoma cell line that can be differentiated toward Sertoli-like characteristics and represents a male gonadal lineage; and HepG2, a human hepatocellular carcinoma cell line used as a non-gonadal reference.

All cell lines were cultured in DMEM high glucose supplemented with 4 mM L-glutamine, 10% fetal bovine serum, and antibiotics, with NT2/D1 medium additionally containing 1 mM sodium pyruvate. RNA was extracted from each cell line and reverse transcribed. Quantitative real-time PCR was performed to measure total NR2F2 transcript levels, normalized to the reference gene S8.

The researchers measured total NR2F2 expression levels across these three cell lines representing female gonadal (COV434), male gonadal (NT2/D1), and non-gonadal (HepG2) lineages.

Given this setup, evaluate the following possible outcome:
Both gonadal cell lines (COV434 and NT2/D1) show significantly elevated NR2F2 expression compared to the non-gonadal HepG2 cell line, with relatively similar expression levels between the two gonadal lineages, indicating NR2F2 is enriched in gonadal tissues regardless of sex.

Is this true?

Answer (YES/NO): NO